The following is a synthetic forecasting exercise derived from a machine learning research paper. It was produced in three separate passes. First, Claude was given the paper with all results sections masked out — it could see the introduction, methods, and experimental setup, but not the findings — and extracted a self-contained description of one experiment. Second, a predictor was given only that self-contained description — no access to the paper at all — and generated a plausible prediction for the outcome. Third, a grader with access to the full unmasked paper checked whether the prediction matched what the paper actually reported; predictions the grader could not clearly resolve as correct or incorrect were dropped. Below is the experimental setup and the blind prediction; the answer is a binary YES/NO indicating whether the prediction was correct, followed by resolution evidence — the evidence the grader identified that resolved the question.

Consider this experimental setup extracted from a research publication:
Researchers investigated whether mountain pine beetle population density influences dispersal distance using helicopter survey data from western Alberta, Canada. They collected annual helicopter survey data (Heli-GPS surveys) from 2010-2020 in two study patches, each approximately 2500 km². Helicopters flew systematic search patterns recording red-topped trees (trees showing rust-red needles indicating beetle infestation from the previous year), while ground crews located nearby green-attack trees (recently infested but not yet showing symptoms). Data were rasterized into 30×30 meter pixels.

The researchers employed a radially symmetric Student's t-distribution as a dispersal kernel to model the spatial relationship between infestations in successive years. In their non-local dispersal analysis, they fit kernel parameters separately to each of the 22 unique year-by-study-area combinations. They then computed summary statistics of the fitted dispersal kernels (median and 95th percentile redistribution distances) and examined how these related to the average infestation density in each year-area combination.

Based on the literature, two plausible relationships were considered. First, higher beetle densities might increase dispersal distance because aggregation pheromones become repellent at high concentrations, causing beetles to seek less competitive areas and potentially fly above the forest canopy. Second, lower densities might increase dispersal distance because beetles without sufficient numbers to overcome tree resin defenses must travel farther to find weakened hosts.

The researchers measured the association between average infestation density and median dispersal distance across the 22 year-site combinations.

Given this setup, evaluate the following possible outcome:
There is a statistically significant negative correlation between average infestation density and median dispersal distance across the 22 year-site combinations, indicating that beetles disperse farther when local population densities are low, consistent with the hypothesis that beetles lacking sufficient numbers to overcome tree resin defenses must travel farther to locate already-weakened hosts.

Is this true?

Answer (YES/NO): NO